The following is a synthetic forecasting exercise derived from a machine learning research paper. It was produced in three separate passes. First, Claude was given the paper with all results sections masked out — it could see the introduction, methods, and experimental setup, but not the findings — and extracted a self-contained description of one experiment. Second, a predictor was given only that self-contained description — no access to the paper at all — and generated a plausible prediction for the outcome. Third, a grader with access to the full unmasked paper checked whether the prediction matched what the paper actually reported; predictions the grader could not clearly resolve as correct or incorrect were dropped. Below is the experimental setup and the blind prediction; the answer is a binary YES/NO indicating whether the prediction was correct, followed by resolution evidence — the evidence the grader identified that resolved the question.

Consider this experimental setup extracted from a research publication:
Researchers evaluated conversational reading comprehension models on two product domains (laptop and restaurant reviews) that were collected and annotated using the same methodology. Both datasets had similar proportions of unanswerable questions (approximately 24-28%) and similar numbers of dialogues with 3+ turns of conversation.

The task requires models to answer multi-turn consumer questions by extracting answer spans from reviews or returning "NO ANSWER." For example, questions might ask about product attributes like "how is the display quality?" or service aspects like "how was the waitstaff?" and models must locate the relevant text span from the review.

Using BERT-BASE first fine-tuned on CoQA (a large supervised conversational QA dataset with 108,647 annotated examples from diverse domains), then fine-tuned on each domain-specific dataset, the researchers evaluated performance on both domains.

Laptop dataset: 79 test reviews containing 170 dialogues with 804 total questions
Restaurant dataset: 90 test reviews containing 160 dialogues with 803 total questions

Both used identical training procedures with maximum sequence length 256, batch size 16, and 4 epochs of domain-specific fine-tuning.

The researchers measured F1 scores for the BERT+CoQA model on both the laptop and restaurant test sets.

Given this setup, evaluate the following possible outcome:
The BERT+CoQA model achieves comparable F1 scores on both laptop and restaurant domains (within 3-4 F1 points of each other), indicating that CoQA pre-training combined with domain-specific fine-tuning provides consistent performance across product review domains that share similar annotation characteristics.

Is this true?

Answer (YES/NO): NO